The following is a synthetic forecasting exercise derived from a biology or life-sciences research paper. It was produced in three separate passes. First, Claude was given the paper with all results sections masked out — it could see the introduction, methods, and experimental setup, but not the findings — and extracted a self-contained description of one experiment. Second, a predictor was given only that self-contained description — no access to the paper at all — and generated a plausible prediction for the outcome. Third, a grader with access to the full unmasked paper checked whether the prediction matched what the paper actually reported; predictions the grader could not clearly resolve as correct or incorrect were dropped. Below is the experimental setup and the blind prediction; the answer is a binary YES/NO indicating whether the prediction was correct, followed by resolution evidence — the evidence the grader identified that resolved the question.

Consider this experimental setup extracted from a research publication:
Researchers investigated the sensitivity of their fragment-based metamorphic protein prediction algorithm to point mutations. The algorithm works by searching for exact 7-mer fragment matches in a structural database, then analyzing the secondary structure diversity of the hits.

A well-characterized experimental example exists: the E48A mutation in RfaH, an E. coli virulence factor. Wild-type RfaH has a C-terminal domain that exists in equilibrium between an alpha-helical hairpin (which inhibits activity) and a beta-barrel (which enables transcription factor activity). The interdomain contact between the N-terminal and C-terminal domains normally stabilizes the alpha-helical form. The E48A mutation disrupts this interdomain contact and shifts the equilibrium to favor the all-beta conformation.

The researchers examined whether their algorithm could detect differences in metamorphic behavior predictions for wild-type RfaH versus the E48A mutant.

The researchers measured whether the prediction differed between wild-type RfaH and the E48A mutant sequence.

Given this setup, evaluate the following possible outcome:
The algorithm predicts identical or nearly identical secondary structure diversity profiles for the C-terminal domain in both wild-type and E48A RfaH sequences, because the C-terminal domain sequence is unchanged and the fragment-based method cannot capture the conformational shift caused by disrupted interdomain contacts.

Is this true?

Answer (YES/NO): YES